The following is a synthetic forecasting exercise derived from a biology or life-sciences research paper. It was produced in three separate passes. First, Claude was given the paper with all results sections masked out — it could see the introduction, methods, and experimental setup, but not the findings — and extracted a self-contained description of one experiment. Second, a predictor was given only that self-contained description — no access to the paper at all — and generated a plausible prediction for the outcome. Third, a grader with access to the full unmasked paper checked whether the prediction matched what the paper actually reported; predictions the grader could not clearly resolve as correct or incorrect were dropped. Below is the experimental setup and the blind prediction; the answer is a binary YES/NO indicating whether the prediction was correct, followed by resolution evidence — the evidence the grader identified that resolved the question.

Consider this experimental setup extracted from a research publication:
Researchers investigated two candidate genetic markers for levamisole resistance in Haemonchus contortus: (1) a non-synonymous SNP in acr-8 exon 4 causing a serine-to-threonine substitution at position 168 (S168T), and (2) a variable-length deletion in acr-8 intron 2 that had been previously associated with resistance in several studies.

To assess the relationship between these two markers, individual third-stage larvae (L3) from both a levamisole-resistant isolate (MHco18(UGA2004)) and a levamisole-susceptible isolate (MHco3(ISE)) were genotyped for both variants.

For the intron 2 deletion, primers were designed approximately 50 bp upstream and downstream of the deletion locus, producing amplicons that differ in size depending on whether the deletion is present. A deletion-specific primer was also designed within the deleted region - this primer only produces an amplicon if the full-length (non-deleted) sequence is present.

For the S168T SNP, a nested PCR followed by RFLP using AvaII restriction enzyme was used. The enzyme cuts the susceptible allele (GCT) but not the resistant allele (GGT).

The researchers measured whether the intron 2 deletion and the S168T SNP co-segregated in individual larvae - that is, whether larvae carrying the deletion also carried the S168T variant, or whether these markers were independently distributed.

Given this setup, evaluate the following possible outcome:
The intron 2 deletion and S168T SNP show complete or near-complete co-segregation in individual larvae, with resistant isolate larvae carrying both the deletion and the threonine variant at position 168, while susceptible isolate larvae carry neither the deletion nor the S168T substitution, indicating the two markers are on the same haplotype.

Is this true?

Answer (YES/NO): NO